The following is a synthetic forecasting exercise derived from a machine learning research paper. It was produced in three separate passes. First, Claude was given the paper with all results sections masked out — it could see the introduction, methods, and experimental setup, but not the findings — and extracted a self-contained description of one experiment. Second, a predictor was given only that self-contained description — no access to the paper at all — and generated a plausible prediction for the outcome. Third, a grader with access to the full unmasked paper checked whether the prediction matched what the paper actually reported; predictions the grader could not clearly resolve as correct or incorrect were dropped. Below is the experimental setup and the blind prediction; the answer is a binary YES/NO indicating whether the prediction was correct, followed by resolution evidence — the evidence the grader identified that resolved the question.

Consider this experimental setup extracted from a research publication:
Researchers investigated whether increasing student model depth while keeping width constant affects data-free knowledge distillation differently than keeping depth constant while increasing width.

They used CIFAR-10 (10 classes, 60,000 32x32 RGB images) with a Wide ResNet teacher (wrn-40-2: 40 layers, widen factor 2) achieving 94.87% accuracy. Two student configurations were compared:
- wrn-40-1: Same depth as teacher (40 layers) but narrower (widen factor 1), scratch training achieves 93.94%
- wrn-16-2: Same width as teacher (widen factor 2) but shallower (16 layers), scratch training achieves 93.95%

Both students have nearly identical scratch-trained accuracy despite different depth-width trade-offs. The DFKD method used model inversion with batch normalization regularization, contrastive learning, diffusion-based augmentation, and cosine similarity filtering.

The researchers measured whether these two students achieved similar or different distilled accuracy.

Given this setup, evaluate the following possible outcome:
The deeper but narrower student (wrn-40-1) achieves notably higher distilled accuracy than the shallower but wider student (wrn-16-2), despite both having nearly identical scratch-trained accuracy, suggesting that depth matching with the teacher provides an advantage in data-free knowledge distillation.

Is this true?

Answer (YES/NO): NO